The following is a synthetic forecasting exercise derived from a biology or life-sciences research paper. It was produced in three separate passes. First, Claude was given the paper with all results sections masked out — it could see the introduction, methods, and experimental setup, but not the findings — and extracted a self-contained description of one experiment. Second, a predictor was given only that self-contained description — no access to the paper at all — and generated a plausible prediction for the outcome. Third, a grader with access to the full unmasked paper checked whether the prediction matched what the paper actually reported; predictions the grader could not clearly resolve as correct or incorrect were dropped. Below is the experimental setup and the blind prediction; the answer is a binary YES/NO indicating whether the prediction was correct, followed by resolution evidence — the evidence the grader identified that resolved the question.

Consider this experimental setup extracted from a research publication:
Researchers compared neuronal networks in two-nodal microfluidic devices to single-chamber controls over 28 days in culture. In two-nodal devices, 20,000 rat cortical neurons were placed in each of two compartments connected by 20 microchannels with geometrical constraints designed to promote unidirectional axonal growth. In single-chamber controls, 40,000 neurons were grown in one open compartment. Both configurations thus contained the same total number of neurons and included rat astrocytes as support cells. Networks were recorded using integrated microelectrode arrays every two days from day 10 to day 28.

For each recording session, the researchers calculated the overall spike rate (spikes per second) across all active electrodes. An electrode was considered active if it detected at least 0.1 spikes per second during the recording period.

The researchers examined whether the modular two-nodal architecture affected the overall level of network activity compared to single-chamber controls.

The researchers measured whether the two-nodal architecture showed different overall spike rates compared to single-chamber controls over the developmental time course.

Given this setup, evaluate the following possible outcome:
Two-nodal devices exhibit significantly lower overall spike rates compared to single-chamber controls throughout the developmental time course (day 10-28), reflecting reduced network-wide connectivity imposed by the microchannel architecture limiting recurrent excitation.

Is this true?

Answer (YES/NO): NO